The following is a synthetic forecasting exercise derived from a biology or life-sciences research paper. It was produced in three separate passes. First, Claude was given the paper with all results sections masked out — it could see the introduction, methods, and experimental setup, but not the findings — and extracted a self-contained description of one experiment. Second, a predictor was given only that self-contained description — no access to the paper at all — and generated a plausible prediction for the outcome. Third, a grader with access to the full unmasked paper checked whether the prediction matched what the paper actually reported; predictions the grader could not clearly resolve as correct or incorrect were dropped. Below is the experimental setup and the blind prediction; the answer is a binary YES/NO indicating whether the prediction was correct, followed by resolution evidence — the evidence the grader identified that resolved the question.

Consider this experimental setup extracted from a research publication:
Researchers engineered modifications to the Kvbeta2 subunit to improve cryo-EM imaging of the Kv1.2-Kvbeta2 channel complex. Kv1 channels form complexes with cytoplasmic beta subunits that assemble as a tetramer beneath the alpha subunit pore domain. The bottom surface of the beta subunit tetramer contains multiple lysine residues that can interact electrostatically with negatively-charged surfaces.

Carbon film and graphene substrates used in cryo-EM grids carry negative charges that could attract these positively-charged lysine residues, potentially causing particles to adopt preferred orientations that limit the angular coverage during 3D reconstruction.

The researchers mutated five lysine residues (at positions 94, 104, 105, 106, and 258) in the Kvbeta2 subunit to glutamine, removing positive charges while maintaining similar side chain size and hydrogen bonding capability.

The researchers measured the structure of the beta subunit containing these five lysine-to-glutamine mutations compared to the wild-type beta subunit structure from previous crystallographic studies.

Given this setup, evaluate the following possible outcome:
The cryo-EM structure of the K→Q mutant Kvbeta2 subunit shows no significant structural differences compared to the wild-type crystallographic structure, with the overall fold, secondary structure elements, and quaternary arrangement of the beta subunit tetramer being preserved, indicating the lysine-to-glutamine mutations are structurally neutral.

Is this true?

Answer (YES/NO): YES